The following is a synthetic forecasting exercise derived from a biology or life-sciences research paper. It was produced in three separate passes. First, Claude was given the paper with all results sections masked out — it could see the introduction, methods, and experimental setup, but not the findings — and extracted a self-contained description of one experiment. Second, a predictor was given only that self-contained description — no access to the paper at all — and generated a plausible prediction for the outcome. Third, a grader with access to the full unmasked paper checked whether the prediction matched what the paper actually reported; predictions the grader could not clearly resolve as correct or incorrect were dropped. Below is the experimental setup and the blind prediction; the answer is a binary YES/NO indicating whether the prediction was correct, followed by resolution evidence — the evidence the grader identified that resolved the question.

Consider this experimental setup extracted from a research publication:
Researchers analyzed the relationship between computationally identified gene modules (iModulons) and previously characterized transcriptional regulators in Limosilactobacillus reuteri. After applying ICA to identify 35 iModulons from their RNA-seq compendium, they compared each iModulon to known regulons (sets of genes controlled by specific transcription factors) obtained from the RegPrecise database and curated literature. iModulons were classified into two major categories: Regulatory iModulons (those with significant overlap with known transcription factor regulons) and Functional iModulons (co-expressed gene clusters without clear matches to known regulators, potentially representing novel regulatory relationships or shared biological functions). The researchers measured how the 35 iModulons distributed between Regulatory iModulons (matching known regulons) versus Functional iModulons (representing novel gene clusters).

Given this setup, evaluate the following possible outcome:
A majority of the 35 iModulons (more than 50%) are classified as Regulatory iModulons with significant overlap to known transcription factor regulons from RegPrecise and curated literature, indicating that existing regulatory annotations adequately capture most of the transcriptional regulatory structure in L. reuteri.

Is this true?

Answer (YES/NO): NO